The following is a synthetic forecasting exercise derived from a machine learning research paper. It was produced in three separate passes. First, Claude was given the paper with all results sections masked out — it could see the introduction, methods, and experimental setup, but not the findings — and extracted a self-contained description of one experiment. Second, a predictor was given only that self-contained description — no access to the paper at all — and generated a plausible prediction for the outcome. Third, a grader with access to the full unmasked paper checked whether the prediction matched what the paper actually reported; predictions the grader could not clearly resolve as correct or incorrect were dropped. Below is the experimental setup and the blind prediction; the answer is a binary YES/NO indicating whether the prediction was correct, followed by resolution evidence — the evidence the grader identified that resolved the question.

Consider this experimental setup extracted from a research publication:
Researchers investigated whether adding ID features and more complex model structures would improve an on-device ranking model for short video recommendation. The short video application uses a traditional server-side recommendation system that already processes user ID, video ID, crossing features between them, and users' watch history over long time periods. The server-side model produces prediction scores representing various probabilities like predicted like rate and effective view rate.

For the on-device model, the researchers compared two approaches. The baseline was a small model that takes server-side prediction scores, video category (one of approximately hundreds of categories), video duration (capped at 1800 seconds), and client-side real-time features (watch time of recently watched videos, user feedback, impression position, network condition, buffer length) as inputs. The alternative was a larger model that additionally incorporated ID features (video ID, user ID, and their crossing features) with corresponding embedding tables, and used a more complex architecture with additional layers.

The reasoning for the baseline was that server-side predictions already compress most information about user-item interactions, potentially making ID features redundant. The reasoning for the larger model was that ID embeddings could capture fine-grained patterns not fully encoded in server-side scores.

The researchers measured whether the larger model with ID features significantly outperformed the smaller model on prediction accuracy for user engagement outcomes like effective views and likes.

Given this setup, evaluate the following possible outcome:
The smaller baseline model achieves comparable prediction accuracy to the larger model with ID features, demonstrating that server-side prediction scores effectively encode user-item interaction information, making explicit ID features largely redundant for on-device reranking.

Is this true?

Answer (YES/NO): YES